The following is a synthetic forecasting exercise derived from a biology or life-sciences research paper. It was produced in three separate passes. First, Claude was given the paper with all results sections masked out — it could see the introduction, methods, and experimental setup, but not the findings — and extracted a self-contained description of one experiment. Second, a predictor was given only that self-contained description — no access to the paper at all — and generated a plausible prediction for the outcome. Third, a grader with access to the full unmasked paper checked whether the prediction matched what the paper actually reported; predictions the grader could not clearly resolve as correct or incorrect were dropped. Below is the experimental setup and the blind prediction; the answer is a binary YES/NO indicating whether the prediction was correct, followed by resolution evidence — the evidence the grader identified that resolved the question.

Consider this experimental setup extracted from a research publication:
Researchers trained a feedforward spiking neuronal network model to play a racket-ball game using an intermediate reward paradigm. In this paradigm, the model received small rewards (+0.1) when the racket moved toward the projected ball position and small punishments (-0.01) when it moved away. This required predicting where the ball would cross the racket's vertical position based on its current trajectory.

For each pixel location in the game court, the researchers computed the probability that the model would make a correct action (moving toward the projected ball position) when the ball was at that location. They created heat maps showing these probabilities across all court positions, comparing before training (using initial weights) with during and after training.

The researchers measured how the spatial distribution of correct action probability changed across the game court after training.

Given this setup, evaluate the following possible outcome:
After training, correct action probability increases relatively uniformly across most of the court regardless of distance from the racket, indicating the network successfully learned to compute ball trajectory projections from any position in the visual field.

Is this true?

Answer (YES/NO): NO